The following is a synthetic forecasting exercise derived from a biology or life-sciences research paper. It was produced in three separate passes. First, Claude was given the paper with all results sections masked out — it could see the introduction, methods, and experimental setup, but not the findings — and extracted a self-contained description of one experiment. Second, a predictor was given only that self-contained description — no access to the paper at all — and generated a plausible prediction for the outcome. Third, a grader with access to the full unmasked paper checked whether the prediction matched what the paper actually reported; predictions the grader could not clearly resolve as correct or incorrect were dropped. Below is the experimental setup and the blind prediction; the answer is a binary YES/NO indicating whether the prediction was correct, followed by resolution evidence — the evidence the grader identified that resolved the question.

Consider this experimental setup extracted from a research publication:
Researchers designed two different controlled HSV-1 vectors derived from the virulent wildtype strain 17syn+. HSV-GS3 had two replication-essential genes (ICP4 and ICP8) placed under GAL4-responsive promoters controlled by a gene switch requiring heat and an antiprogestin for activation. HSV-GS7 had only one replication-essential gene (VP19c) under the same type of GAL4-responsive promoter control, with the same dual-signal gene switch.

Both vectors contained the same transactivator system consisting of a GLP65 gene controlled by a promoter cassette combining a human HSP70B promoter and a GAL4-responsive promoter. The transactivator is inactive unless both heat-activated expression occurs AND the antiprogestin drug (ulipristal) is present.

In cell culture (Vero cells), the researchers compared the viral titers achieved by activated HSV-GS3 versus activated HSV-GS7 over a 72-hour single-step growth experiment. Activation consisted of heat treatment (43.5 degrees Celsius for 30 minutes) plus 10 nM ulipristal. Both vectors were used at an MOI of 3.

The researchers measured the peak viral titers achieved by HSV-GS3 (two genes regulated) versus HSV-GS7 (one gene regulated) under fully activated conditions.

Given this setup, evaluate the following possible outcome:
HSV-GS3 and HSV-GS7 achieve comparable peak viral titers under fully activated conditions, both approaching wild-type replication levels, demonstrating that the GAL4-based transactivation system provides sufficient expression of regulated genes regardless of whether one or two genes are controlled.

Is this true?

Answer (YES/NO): YES